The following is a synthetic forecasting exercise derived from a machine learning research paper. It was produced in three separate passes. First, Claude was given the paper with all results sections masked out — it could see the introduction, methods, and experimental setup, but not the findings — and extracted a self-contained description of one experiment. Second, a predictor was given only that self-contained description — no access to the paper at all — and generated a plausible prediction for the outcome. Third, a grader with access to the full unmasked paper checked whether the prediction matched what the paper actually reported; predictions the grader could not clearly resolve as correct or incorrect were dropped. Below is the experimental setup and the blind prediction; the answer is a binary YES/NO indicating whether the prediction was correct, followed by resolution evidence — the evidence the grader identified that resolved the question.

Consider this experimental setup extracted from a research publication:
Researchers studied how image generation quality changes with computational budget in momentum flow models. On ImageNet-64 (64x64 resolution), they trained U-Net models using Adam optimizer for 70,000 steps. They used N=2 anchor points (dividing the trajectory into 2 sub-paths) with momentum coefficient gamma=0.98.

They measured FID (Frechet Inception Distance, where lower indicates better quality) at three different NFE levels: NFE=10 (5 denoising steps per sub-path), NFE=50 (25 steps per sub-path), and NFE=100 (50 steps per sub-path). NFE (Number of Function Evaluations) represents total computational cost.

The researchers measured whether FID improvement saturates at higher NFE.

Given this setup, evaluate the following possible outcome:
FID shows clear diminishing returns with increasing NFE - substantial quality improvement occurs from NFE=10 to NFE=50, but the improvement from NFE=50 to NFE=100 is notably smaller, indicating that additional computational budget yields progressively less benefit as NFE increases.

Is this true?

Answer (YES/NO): YES